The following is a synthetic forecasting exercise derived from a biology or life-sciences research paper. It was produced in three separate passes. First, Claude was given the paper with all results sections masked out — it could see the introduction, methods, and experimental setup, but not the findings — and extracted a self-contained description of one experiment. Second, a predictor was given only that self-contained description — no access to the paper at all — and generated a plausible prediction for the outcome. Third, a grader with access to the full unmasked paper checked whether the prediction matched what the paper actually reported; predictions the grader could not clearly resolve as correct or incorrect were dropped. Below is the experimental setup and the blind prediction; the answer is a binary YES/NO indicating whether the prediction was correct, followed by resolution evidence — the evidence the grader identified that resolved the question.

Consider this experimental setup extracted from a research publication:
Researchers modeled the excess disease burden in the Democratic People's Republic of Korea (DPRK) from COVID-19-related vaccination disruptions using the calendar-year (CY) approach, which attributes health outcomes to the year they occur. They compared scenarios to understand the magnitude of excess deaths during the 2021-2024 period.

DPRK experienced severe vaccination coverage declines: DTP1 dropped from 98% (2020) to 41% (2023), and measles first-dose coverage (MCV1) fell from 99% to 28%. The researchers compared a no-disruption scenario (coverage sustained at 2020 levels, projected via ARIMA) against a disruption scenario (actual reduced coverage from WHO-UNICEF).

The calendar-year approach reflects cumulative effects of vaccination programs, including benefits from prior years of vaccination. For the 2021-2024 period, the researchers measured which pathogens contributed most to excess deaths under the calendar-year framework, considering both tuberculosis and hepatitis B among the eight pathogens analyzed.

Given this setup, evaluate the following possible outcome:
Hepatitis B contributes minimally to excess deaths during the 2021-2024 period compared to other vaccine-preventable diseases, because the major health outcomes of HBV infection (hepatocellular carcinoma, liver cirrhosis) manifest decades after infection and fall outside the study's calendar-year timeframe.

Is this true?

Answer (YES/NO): NO